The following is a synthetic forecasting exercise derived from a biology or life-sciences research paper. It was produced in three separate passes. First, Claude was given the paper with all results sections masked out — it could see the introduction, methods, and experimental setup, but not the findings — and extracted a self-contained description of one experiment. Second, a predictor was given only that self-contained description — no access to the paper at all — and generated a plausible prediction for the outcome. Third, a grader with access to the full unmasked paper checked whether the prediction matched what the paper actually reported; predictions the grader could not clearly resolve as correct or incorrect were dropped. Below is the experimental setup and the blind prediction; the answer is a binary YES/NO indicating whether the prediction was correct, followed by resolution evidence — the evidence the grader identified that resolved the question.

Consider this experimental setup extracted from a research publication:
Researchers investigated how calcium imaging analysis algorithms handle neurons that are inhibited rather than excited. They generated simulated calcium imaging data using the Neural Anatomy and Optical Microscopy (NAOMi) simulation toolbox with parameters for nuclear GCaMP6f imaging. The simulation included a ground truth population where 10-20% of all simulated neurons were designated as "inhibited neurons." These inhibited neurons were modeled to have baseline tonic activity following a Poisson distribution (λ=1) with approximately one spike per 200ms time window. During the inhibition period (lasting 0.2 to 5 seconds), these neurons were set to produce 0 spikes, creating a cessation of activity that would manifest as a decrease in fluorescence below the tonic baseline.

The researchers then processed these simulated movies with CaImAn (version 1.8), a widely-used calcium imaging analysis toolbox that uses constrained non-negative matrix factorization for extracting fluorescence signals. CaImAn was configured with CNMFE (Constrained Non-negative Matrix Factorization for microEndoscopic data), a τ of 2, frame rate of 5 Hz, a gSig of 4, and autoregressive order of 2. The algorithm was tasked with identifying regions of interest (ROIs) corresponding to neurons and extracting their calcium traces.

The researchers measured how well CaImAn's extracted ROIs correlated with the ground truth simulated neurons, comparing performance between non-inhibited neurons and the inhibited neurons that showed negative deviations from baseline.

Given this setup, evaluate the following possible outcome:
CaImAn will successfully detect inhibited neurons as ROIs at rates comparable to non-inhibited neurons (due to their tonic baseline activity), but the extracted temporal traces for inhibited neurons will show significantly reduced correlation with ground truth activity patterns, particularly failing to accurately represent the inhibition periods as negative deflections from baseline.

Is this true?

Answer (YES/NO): YES